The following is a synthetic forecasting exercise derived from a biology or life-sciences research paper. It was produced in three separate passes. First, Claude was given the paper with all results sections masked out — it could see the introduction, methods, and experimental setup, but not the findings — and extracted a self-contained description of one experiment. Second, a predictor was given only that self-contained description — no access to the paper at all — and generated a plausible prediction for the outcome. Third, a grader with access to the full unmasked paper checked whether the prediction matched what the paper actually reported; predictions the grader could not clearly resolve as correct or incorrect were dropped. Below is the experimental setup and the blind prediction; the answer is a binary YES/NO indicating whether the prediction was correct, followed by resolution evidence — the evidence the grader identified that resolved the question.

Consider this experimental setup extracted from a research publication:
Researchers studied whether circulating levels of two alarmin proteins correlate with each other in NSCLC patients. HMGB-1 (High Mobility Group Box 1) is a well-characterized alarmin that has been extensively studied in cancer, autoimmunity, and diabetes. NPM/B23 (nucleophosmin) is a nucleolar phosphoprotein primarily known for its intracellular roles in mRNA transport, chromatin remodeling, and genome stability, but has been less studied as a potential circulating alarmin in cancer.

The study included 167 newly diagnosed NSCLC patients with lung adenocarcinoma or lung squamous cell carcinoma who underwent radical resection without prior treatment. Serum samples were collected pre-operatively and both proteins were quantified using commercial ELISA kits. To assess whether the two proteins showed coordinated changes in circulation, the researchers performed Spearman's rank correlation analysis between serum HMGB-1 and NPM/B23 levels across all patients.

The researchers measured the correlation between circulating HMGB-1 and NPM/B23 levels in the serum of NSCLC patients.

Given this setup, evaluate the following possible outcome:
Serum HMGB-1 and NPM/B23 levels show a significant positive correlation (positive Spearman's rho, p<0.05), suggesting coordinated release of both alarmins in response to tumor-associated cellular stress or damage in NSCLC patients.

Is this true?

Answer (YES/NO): YES